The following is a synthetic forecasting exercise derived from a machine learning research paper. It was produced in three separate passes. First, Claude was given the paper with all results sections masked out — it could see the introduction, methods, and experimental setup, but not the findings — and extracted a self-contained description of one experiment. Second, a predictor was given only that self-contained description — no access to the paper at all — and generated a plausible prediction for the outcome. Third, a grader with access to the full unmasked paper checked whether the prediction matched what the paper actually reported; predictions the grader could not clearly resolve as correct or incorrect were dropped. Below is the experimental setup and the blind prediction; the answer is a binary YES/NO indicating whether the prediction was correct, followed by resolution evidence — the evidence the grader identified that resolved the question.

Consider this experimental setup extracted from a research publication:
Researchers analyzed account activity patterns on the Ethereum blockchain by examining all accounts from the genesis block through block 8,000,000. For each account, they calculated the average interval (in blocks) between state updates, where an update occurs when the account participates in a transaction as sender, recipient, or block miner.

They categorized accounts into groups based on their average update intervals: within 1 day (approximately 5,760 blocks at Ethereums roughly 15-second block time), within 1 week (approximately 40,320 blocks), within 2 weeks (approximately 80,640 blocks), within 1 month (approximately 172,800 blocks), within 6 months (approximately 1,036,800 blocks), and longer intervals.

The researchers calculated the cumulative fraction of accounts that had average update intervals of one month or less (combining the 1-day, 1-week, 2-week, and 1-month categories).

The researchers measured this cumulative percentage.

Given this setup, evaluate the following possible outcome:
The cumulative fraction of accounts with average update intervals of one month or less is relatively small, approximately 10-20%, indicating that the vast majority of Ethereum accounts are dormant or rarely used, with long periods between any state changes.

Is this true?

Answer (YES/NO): NO